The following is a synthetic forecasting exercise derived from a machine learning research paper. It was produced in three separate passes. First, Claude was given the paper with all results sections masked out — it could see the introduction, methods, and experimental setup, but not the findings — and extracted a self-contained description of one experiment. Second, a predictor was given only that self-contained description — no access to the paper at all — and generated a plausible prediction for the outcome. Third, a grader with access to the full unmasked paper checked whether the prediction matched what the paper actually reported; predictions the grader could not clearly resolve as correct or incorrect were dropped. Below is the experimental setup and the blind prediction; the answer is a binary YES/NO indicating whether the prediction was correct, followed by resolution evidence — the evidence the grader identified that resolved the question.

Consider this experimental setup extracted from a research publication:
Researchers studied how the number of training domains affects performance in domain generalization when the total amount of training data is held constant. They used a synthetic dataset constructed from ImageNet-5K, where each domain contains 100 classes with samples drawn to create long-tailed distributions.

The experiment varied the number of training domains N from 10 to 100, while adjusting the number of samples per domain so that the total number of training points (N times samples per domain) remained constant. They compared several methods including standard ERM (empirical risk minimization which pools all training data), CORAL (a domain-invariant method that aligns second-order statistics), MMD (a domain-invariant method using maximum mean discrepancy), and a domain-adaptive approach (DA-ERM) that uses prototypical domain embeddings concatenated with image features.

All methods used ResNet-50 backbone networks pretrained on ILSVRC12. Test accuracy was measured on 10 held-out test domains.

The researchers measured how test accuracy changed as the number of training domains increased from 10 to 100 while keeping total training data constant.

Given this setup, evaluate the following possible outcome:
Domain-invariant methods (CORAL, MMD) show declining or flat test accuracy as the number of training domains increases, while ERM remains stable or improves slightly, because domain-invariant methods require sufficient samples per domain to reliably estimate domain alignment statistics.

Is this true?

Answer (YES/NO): NO